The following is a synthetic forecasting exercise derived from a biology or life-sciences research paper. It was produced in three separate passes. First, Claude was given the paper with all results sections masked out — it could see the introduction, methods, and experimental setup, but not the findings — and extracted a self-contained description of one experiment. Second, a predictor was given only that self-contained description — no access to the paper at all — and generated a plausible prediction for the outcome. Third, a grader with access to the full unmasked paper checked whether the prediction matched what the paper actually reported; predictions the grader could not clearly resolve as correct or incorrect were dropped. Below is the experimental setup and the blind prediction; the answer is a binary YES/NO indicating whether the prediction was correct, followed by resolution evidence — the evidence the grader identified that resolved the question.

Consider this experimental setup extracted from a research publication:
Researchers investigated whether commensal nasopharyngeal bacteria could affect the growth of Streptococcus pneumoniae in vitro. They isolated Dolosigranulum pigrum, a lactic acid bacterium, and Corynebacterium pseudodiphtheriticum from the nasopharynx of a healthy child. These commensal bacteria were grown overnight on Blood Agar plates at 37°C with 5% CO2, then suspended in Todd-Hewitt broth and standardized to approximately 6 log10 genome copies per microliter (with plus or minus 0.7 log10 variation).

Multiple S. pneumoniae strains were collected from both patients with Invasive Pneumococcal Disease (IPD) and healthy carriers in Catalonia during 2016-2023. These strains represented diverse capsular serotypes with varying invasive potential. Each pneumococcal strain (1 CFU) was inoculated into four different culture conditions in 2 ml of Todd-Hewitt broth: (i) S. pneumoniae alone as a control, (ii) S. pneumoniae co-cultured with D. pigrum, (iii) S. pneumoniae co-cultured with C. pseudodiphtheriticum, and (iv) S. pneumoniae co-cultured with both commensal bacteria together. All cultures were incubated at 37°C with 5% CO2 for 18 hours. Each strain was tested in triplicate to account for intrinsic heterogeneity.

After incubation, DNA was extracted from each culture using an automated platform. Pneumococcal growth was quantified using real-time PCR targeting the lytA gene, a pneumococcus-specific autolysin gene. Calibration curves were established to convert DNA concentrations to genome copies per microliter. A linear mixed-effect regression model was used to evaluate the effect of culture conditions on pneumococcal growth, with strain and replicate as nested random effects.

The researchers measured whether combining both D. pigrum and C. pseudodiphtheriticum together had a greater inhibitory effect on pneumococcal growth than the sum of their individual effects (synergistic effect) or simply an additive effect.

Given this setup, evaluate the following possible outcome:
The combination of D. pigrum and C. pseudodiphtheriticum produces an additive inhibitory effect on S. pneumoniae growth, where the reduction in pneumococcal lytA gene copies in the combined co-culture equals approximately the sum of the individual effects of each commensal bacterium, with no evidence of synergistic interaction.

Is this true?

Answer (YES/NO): NO